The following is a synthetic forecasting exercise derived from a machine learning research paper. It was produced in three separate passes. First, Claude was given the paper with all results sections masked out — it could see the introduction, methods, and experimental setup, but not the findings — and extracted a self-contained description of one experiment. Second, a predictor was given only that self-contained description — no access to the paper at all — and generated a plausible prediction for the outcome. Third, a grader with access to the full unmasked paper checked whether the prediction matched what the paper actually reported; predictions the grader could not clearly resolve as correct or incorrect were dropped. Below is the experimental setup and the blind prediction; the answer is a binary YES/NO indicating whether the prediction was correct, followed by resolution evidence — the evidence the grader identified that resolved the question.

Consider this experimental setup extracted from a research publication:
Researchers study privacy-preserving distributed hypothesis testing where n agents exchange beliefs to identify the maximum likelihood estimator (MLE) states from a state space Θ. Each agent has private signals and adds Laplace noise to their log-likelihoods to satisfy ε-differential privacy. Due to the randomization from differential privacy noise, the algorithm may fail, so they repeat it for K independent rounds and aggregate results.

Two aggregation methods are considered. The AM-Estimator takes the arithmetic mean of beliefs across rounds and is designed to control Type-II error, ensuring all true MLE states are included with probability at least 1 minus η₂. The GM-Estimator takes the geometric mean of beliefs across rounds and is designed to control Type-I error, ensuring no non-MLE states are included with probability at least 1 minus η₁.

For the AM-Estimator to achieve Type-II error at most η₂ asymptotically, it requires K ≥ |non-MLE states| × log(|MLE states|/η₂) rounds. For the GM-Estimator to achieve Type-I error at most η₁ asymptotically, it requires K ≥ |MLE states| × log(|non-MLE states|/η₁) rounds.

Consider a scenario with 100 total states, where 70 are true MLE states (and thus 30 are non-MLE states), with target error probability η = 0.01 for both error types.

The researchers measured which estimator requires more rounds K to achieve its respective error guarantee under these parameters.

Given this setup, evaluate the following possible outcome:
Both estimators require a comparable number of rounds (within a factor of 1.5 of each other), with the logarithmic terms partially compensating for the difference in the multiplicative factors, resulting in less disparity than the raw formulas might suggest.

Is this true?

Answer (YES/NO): NO